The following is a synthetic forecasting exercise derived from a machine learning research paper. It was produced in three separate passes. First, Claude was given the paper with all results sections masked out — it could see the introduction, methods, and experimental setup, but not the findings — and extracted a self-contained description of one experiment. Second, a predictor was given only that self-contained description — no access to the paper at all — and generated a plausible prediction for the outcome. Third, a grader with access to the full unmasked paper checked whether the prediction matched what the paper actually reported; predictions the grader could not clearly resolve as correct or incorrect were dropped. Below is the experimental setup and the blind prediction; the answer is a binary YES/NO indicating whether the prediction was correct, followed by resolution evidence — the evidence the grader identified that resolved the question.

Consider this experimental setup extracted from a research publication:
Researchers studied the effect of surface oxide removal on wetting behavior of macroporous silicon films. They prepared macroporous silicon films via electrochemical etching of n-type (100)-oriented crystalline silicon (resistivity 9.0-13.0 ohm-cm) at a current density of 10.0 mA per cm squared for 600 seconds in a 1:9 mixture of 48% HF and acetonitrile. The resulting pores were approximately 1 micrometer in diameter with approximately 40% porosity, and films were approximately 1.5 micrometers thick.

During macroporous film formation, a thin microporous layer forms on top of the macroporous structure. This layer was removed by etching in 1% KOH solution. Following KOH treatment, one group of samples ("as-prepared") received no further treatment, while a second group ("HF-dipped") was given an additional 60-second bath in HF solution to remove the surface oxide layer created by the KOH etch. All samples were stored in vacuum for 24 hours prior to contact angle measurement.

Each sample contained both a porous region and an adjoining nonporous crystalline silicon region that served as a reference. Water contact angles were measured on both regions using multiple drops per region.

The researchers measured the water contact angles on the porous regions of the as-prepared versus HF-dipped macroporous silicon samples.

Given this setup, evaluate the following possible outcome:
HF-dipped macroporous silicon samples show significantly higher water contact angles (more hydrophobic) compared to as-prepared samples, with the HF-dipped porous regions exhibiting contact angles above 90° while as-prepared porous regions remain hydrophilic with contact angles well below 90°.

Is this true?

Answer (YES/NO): YES